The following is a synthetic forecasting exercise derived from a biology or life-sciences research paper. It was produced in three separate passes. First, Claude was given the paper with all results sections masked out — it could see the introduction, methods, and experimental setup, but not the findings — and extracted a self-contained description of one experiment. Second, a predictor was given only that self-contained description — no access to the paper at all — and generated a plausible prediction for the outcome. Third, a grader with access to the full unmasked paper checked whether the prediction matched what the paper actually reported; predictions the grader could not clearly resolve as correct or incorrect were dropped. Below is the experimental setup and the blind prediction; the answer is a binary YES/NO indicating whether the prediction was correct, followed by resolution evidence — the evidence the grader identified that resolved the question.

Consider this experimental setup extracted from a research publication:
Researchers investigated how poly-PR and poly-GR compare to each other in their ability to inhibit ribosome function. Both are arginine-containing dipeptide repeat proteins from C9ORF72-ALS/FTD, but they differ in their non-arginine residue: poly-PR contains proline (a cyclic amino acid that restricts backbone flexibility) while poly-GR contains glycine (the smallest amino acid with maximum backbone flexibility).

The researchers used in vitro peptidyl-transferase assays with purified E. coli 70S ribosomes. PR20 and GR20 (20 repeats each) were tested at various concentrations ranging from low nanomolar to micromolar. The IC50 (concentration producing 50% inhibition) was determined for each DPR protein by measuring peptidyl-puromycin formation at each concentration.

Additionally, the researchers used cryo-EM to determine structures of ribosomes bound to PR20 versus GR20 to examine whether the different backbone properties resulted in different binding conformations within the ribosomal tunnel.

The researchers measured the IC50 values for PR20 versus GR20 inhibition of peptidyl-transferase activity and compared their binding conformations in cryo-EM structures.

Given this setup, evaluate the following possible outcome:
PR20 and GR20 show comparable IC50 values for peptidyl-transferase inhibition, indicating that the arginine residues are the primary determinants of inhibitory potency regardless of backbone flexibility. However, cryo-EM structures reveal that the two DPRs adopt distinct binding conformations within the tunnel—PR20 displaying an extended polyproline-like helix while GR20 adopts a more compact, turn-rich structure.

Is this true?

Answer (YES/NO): NO